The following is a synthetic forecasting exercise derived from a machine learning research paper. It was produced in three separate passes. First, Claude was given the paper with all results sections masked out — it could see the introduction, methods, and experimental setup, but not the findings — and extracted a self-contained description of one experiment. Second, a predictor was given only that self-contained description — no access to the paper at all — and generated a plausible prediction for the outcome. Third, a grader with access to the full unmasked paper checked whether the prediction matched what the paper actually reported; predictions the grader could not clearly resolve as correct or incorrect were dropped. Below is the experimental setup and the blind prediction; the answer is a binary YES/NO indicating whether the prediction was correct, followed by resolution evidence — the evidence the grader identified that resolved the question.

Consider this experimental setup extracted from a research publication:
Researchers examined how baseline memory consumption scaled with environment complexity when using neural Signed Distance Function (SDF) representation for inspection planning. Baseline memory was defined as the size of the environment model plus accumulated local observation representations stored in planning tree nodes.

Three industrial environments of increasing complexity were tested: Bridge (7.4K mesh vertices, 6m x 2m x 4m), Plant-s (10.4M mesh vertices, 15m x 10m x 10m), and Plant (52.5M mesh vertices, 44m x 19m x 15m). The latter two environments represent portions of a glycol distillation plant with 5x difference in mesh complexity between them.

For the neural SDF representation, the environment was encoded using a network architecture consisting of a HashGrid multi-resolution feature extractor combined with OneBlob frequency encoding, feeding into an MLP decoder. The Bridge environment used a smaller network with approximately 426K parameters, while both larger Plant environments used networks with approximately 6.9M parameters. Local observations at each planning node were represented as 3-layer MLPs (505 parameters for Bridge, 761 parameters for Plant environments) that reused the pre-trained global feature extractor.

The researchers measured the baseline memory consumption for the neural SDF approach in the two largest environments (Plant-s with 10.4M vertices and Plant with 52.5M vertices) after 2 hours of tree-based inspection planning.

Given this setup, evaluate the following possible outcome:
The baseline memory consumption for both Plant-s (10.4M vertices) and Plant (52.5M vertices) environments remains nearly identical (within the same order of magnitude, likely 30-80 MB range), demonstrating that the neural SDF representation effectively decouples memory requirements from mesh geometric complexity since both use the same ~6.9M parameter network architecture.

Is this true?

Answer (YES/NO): YES